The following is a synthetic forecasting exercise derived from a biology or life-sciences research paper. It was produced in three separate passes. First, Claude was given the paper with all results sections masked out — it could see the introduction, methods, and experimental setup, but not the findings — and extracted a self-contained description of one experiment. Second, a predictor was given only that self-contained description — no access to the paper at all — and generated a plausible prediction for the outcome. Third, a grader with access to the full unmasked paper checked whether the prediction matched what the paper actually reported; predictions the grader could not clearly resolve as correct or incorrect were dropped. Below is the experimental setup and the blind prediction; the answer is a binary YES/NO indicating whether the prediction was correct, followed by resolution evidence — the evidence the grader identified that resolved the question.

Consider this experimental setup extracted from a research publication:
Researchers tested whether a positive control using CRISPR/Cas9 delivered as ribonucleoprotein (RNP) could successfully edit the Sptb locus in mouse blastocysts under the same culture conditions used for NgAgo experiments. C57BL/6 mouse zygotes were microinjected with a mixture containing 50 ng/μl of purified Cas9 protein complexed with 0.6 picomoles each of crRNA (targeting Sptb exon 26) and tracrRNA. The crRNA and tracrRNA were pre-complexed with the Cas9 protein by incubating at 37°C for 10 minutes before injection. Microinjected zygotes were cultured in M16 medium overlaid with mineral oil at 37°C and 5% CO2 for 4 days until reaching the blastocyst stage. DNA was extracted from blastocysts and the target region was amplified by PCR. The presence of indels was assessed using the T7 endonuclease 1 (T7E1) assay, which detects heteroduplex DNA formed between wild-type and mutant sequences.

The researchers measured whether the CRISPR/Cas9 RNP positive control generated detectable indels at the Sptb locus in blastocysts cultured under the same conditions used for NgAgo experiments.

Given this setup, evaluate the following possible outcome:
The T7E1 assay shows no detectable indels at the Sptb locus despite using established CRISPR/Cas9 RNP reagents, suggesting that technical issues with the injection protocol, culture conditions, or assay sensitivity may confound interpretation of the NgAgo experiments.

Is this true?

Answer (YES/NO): NO